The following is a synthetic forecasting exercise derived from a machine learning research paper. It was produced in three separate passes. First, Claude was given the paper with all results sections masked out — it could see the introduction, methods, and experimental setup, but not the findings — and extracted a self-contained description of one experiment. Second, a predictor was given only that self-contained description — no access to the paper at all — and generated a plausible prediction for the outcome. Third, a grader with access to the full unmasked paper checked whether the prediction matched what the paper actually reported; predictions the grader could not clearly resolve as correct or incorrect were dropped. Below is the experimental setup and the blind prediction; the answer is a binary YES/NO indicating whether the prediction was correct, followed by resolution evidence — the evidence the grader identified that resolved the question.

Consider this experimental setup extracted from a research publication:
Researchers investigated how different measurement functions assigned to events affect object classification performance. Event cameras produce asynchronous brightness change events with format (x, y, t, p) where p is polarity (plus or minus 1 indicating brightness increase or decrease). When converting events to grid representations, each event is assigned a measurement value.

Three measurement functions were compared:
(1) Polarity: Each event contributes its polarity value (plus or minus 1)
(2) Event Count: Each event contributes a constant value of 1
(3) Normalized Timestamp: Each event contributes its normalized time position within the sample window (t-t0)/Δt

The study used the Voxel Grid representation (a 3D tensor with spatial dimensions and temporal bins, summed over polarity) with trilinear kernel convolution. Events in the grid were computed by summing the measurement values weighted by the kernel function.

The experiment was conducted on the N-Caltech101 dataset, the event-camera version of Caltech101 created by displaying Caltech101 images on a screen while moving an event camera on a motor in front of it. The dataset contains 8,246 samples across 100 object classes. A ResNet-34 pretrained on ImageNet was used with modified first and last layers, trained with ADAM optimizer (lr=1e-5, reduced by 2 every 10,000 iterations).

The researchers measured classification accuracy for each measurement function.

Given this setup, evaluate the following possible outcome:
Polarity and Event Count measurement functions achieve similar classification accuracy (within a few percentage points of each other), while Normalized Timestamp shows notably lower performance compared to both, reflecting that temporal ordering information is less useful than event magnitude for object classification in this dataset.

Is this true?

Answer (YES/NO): NO